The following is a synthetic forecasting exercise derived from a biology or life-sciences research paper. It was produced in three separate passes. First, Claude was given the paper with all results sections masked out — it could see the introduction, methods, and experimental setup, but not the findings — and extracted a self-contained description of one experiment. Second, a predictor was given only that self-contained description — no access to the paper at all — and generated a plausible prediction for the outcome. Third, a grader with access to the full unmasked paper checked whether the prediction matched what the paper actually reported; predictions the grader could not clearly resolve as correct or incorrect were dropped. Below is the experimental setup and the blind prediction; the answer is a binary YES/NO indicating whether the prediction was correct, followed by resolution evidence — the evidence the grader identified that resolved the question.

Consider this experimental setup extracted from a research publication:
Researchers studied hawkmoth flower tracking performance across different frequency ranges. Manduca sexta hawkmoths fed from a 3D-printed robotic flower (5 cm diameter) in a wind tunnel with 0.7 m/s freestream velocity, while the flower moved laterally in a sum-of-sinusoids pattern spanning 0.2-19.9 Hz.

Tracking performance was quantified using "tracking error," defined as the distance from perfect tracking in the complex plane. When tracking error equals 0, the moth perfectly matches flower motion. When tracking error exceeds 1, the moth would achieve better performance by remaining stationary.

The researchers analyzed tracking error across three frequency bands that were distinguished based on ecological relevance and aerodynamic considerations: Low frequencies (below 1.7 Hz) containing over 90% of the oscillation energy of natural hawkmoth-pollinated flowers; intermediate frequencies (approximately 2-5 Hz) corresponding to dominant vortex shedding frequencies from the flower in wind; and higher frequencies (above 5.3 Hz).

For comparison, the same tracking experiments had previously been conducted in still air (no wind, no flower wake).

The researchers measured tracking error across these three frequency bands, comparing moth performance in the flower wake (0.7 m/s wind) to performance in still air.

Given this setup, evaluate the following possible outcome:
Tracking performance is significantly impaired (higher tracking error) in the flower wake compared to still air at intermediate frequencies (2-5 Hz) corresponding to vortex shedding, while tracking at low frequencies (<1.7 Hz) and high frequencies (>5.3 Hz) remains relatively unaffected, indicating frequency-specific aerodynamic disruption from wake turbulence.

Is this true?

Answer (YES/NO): NO